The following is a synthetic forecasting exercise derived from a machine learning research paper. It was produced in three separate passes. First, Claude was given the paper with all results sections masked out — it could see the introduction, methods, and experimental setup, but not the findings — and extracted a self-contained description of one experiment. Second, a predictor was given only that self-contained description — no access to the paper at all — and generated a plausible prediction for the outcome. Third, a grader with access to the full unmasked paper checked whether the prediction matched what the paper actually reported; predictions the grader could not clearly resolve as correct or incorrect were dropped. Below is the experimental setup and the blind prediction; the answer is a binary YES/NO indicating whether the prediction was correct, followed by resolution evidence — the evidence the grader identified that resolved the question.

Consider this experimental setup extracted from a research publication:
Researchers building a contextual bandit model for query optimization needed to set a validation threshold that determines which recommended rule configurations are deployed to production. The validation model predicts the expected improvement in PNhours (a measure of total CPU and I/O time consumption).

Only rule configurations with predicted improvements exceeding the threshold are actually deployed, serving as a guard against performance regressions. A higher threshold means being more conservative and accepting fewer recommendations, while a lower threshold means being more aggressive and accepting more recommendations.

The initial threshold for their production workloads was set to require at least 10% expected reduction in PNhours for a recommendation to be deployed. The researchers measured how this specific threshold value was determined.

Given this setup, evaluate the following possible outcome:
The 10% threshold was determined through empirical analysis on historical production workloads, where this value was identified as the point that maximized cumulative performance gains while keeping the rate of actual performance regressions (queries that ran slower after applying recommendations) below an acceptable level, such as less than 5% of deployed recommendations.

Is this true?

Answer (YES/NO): NO